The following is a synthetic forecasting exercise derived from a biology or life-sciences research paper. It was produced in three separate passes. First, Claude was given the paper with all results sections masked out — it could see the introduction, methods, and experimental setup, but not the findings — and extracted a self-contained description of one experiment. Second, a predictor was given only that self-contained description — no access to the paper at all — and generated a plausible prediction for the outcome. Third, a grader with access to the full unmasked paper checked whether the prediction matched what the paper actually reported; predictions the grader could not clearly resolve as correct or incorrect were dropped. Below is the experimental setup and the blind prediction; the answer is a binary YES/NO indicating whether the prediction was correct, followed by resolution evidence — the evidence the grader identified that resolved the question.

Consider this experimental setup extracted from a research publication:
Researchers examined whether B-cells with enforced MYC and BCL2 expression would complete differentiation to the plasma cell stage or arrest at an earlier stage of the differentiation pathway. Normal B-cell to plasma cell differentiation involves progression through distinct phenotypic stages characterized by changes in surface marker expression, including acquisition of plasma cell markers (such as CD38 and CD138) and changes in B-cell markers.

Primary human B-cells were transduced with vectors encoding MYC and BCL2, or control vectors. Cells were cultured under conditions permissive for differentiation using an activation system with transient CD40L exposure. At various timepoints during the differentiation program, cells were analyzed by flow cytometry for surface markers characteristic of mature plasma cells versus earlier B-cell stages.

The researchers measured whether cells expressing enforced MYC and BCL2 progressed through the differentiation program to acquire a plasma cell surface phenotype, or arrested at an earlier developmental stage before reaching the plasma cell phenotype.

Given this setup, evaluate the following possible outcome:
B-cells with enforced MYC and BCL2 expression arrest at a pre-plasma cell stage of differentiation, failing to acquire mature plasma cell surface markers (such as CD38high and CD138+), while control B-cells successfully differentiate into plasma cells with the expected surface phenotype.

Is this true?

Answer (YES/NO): NO